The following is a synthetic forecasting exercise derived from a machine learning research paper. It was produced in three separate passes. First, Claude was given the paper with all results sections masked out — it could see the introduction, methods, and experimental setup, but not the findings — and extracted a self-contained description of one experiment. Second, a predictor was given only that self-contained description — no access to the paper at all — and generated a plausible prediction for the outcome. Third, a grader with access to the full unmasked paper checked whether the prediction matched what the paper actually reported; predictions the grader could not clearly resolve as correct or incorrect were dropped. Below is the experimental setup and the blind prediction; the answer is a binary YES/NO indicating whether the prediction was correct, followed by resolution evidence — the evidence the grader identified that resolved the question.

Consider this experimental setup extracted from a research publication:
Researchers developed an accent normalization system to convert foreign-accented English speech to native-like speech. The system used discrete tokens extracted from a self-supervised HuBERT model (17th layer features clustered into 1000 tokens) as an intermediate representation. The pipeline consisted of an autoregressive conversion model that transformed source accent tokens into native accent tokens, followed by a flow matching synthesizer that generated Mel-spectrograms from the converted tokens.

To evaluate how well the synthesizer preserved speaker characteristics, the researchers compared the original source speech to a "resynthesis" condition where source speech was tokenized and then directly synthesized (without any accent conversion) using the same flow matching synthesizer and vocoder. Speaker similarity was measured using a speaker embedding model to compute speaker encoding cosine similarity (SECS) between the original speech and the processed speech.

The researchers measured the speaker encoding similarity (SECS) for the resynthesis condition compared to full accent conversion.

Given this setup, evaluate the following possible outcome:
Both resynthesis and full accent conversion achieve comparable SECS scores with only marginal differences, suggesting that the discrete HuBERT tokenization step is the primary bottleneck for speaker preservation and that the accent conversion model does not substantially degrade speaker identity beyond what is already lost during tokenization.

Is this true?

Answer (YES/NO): YES